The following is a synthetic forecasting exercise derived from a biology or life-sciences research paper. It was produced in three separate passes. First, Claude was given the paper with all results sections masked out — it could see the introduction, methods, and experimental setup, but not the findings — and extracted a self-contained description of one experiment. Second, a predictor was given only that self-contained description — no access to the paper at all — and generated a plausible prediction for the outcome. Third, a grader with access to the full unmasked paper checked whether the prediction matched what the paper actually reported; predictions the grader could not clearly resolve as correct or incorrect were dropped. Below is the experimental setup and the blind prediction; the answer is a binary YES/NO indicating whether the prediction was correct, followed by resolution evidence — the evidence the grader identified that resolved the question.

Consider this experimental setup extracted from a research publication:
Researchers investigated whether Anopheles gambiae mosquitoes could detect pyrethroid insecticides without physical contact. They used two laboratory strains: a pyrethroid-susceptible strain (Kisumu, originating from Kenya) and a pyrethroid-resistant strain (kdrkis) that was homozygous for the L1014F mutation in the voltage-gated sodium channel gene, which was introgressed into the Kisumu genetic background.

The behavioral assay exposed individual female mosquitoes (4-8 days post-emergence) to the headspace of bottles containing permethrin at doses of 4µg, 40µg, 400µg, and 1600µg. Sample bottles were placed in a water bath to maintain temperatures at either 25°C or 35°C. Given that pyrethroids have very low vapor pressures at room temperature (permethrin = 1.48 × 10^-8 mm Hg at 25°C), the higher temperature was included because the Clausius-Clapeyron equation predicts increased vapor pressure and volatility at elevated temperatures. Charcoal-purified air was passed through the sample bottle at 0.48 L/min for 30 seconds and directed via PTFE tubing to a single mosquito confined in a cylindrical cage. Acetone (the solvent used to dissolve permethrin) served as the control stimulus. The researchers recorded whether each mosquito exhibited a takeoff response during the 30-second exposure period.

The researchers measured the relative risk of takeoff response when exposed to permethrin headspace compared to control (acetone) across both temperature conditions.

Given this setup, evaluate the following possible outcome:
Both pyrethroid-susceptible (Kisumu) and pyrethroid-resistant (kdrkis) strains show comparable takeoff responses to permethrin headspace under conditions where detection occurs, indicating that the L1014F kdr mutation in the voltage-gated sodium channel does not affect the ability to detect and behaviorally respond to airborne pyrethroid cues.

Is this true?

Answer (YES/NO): YES